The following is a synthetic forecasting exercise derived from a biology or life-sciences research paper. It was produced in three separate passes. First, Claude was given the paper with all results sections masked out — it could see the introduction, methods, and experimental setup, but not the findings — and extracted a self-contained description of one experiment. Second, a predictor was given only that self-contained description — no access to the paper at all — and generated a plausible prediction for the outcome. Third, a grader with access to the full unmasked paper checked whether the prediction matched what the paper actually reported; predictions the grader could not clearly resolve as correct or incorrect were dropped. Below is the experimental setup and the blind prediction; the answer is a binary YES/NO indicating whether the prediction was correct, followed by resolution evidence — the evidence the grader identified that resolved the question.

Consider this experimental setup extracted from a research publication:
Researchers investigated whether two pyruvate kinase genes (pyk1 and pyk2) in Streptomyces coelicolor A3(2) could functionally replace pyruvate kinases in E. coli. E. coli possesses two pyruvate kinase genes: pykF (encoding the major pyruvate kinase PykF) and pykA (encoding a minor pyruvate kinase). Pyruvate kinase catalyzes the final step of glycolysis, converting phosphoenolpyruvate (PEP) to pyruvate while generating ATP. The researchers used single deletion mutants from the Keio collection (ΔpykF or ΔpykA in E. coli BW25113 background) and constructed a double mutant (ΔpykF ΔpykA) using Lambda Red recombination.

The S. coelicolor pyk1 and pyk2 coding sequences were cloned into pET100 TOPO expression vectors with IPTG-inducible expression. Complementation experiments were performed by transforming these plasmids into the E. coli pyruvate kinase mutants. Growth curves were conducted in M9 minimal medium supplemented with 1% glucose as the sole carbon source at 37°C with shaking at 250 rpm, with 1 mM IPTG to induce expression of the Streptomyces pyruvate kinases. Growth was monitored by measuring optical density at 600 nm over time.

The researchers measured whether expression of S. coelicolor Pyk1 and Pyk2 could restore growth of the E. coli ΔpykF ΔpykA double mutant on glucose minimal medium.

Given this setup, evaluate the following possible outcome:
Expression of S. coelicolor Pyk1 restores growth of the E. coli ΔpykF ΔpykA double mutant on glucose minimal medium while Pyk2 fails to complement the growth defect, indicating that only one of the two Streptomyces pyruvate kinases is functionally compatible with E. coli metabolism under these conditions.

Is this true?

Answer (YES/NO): NO